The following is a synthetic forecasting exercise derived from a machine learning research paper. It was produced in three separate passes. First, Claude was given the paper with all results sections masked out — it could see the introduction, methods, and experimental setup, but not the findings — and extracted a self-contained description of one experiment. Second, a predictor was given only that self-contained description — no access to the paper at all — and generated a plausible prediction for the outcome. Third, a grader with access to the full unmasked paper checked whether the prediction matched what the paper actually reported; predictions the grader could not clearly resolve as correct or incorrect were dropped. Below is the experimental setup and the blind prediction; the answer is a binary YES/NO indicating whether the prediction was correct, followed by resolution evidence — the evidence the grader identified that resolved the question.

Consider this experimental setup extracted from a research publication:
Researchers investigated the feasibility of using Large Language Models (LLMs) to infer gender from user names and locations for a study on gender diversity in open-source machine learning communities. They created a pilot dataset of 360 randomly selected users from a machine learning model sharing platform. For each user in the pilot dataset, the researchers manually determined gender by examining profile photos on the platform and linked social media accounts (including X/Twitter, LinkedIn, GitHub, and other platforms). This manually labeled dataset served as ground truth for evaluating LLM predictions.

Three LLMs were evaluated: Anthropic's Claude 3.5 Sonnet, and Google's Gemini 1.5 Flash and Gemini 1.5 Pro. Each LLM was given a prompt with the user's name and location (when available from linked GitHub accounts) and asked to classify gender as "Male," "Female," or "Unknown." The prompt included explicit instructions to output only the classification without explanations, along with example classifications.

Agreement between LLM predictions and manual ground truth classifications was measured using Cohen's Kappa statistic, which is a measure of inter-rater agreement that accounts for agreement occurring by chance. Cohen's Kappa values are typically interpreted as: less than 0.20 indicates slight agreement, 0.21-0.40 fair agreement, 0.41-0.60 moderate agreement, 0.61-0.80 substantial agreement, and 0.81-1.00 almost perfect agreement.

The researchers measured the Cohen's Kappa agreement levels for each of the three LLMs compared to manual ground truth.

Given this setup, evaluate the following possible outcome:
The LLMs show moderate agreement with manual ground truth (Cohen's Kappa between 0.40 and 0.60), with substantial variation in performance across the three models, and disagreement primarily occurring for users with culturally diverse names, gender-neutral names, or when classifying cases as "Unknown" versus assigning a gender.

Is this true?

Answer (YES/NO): NO